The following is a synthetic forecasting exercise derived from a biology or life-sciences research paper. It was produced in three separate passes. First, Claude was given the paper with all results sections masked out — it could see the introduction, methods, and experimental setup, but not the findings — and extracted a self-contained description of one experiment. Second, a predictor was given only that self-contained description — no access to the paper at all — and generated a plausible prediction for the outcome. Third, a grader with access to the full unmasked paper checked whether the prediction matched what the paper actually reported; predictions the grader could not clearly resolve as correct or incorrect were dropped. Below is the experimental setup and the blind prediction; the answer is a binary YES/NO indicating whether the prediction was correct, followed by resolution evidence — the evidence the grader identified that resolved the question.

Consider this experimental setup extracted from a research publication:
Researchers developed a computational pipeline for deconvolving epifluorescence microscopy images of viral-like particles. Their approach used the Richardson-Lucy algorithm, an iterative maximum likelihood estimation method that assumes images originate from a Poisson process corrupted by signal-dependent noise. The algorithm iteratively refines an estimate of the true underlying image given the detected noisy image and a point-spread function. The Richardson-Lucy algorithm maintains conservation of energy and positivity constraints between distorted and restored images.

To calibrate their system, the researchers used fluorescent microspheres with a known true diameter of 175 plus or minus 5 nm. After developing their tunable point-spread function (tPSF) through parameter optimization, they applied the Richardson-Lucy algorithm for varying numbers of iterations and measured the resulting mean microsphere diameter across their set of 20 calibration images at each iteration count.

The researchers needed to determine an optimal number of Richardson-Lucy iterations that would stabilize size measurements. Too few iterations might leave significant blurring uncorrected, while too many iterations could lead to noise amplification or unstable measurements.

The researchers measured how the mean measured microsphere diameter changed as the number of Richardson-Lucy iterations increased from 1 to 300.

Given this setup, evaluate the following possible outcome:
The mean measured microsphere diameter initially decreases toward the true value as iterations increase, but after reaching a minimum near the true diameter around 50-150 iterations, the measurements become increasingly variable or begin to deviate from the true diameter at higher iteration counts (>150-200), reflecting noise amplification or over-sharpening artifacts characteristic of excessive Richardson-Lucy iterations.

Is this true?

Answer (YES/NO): NO